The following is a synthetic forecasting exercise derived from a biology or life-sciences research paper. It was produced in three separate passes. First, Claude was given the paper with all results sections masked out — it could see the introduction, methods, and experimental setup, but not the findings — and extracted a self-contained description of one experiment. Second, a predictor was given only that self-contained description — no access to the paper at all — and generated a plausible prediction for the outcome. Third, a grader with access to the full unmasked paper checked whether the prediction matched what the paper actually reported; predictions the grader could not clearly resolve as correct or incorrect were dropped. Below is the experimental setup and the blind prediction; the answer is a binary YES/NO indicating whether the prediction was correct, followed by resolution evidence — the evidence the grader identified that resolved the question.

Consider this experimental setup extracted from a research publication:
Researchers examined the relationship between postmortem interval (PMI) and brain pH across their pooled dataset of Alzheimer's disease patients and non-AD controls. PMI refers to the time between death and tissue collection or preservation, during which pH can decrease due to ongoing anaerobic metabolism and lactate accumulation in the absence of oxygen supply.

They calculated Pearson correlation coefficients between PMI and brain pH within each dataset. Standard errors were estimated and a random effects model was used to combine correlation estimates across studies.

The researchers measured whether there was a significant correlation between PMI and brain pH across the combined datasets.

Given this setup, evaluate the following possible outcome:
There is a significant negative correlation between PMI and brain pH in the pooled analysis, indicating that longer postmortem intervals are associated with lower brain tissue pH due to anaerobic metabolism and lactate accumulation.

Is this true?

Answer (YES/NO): NO